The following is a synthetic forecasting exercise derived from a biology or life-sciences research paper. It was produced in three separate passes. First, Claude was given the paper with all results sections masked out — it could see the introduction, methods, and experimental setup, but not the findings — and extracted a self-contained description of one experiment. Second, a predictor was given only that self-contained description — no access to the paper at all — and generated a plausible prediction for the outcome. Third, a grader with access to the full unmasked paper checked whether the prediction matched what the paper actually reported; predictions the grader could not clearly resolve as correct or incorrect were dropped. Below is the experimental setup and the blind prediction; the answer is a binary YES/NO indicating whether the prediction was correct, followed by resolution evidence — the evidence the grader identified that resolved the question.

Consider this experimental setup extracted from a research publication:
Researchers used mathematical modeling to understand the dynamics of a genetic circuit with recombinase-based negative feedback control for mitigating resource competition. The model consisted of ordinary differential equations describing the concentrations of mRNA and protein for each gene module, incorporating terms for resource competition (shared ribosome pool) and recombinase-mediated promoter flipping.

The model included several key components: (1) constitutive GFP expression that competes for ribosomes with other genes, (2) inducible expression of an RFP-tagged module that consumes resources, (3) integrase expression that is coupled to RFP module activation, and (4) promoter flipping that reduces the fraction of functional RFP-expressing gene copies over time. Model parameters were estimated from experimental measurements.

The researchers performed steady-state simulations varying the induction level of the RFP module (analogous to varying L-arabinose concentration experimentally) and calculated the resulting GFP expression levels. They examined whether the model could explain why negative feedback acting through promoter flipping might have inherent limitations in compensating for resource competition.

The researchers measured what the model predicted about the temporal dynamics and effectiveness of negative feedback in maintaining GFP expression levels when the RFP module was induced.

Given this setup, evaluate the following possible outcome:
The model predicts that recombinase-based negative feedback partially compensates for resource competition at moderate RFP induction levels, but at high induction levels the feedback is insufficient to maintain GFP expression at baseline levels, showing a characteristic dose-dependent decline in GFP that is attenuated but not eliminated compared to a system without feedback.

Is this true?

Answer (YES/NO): YES